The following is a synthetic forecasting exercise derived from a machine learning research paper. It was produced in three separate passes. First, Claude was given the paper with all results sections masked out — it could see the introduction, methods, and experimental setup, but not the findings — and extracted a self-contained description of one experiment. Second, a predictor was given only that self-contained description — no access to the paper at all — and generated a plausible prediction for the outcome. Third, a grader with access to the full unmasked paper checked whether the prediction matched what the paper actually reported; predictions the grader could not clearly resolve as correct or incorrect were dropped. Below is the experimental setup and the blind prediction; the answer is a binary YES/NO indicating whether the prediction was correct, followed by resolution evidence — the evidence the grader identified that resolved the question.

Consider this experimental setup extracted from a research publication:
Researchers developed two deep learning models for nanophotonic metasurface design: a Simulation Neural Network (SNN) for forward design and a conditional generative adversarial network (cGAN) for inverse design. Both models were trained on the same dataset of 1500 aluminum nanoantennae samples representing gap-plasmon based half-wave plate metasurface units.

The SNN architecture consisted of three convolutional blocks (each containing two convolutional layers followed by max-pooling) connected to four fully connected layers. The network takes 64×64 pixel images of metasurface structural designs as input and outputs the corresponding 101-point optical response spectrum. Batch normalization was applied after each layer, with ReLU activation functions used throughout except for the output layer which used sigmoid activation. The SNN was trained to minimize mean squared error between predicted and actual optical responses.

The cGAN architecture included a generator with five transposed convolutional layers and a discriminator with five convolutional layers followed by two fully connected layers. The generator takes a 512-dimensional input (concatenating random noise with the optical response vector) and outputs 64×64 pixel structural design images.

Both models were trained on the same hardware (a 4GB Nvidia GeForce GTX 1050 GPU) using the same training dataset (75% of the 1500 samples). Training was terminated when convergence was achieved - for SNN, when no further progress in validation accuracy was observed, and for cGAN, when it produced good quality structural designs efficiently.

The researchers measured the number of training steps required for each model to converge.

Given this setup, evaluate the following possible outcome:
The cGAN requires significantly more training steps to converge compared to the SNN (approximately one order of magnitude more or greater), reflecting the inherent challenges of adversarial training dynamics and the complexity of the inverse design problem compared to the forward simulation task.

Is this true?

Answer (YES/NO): NO